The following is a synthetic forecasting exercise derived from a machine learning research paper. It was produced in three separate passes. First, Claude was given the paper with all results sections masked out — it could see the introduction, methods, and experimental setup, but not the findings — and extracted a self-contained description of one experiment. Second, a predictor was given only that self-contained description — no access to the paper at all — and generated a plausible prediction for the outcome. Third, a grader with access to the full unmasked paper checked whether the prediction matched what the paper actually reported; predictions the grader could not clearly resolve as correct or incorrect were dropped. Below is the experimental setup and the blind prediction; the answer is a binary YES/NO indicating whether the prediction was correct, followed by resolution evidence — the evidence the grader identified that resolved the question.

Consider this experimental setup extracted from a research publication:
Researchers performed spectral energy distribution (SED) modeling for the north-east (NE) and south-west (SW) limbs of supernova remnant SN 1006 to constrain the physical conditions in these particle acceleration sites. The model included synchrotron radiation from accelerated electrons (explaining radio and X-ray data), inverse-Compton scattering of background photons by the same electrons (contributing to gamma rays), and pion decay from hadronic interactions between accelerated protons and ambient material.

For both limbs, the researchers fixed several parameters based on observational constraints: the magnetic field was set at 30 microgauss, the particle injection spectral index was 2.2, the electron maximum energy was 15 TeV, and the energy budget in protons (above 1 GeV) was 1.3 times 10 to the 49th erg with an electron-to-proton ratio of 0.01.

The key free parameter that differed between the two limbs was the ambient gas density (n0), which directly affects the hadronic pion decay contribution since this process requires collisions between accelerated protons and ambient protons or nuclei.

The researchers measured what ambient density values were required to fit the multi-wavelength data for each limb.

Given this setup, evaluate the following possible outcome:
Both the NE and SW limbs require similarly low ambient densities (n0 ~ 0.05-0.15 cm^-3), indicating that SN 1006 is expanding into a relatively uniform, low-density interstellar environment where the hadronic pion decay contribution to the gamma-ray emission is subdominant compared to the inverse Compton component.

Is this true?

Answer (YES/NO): NO